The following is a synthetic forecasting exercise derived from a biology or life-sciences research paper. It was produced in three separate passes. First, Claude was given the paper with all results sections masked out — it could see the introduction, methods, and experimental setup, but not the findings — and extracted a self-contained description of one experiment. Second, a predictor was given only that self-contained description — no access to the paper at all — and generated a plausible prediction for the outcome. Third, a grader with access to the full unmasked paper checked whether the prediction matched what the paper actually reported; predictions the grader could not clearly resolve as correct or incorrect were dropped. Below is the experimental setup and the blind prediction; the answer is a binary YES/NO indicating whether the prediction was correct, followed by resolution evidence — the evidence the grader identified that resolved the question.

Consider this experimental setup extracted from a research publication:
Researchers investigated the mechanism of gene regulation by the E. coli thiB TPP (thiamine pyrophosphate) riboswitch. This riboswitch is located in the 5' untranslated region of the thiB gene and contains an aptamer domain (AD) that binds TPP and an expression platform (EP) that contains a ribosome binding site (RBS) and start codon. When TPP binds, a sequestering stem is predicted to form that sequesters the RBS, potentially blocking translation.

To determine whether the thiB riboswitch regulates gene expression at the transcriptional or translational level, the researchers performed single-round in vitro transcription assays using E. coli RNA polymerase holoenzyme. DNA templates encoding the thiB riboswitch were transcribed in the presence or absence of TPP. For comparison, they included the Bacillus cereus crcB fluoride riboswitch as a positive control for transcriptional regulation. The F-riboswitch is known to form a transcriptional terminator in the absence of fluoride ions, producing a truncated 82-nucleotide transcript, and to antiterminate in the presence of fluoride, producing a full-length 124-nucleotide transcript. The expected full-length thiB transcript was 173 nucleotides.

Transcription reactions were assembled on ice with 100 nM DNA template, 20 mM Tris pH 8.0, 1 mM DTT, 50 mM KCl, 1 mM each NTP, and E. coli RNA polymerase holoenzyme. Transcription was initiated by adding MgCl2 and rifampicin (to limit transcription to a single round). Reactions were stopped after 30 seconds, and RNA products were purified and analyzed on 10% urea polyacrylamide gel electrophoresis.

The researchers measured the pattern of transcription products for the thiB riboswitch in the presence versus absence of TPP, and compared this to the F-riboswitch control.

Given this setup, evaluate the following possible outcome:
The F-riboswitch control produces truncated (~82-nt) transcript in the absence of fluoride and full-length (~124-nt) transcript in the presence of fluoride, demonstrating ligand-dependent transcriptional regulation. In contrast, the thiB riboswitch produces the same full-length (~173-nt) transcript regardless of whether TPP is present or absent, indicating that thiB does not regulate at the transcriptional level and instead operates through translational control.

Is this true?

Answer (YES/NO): YES